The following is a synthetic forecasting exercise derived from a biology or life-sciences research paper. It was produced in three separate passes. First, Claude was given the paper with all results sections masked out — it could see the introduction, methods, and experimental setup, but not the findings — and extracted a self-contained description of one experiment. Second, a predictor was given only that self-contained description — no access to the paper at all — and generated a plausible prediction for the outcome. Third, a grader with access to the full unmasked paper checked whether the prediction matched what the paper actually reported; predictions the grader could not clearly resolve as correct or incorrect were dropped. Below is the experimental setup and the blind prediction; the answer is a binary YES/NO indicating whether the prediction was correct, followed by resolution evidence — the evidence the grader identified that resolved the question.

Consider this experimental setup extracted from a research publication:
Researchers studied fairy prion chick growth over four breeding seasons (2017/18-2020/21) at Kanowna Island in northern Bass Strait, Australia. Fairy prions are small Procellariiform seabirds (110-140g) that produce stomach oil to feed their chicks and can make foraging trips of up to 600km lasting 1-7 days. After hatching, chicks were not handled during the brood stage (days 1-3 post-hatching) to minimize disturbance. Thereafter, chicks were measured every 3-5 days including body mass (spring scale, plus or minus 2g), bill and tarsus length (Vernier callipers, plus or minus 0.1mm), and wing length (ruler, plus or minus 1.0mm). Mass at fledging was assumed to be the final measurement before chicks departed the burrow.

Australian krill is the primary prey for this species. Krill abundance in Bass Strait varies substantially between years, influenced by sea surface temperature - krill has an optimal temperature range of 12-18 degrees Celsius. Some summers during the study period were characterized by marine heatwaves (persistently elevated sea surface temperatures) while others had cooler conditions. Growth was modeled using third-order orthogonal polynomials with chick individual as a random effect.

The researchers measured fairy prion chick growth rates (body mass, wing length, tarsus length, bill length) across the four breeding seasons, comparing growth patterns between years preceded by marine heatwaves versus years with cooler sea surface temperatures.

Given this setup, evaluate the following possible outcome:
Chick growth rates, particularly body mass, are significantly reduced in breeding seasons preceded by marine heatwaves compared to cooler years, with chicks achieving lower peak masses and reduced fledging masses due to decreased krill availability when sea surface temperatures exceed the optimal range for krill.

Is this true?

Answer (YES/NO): NO